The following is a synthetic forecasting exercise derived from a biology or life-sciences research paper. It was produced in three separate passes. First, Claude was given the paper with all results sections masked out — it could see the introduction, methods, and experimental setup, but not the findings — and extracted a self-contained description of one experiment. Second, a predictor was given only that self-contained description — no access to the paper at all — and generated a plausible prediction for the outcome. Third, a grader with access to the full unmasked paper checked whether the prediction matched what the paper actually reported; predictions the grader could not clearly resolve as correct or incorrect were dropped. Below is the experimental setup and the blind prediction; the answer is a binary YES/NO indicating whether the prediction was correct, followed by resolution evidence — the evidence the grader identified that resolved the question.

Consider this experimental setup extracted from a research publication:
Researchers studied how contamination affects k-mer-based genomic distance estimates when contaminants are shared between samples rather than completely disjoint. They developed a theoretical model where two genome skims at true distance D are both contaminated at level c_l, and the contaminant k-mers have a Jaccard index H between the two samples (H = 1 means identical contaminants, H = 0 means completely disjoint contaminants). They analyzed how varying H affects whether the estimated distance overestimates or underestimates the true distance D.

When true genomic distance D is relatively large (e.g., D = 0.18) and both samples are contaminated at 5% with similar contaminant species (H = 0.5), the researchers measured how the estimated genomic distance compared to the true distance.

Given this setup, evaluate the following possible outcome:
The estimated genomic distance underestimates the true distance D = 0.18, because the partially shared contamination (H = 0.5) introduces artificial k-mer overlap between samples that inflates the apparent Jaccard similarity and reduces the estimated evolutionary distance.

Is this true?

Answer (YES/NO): YES